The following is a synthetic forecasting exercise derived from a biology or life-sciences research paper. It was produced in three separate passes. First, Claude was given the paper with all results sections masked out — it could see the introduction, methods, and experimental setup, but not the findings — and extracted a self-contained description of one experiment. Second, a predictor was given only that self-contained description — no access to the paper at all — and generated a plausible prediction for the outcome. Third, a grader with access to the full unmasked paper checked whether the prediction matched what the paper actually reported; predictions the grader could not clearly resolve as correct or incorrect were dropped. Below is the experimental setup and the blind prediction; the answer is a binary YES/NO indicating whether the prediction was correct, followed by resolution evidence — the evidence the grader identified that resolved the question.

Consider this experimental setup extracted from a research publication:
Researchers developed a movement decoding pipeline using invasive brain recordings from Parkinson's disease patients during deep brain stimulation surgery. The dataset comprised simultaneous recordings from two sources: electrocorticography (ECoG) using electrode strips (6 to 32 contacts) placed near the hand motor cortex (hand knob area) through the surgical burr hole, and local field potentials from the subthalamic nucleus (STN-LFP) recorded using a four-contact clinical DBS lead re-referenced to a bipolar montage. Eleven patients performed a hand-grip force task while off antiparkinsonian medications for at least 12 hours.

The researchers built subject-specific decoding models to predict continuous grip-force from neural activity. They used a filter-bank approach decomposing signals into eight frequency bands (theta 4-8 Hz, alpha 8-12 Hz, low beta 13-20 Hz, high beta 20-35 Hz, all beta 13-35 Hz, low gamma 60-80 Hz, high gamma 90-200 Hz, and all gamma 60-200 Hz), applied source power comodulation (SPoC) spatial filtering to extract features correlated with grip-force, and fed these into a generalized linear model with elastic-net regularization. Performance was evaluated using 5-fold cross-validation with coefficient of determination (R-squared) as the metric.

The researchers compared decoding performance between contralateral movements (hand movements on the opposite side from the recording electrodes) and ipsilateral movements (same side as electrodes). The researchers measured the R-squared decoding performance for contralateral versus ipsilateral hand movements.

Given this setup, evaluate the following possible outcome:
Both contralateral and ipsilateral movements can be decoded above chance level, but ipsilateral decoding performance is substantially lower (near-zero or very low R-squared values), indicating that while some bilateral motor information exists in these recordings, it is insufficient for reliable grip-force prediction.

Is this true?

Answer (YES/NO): NO